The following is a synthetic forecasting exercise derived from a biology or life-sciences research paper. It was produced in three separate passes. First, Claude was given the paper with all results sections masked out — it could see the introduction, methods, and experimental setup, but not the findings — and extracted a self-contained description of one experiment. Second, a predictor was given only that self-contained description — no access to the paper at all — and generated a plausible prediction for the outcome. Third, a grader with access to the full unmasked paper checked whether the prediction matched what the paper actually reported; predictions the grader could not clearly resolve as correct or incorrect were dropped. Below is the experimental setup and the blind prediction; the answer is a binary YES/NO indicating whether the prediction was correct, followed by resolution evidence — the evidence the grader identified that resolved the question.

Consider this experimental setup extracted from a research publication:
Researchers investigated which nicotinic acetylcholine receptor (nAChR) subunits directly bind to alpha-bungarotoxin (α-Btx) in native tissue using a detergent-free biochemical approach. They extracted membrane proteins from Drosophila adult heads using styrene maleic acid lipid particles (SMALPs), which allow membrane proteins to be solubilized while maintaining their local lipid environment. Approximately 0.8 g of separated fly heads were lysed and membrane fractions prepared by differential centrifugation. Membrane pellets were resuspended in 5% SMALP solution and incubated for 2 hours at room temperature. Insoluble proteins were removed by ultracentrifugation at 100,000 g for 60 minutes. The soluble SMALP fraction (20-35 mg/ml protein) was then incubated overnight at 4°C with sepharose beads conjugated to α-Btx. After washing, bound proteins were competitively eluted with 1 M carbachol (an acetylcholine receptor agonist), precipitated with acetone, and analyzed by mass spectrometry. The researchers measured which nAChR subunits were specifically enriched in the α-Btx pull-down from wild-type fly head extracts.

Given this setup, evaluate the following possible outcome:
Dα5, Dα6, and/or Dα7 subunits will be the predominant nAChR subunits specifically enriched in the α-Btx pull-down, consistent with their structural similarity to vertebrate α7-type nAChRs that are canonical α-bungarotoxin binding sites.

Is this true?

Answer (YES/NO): YES